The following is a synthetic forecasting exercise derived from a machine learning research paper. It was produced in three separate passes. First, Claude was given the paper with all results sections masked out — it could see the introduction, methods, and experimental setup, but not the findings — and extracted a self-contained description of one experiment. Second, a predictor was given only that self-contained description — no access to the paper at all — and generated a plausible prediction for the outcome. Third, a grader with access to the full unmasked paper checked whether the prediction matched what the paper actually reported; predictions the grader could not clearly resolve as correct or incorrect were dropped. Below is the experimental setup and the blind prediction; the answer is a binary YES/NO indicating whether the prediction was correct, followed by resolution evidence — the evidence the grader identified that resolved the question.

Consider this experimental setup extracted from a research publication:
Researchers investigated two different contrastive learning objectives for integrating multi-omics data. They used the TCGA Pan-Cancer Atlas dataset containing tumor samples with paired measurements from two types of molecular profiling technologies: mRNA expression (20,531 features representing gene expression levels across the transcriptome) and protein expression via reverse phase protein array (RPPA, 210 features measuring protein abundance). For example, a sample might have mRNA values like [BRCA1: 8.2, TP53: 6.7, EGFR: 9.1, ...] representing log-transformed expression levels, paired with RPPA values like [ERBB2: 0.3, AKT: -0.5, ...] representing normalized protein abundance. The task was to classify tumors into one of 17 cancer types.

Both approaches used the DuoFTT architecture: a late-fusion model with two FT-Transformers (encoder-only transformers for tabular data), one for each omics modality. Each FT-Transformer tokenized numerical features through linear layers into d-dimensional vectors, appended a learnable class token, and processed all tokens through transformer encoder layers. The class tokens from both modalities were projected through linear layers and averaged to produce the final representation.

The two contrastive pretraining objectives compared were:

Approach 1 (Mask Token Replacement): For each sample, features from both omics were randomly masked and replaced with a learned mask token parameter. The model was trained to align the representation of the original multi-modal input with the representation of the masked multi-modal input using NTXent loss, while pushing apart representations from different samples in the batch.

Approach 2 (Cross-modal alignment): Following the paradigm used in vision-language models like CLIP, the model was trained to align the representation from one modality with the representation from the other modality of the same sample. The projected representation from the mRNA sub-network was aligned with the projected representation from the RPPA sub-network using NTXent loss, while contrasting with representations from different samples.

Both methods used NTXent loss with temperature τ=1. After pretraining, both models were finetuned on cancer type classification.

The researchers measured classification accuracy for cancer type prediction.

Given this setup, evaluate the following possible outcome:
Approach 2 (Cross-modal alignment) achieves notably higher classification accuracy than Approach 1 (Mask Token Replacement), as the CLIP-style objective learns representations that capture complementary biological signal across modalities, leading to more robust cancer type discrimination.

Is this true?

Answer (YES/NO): NO